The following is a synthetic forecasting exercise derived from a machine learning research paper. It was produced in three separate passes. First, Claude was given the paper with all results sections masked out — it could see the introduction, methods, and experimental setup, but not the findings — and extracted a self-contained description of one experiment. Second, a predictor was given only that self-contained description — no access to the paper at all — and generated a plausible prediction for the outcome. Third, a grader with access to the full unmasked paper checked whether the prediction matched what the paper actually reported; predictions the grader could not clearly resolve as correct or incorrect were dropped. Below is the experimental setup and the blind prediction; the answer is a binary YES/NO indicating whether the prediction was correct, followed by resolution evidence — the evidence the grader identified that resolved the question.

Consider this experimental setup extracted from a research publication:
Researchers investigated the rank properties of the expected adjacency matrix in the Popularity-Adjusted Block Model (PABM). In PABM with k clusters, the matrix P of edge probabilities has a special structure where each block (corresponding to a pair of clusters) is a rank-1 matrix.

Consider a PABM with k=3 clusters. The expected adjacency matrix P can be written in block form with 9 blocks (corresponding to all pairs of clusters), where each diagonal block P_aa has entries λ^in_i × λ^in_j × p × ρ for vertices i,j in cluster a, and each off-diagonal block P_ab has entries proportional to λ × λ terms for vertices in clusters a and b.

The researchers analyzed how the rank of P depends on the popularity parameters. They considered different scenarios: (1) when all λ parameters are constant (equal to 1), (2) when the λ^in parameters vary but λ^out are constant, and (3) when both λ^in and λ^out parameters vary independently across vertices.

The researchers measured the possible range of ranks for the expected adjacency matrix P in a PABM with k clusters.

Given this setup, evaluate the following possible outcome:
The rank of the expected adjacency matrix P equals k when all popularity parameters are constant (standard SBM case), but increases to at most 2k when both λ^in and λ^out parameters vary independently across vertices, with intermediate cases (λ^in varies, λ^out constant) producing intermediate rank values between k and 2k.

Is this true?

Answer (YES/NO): NO